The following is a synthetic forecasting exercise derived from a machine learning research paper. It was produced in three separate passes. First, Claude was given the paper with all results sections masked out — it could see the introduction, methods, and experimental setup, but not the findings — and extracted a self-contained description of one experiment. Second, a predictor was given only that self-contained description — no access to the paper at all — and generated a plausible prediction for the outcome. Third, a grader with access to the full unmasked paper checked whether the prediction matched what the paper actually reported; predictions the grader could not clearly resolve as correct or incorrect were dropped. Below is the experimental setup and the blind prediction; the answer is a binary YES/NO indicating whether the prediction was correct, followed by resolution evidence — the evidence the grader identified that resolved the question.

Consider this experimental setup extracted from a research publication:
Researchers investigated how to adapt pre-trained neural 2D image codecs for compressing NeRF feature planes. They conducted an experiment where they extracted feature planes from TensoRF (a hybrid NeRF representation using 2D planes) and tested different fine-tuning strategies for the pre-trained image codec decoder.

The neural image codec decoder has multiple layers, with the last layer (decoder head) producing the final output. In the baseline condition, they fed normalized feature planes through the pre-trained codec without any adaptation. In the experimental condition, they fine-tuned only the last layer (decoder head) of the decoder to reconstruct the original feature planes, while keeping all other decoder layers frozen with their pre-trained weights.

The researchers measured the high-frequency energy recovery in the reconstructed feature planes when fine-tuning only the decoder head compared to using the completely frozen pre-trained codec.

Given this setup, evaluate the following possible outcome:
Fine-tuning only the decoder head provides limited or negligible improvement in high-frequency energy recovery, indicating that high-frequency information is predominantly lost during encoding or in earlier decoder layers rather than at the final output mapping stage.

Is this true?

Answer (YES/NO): NO